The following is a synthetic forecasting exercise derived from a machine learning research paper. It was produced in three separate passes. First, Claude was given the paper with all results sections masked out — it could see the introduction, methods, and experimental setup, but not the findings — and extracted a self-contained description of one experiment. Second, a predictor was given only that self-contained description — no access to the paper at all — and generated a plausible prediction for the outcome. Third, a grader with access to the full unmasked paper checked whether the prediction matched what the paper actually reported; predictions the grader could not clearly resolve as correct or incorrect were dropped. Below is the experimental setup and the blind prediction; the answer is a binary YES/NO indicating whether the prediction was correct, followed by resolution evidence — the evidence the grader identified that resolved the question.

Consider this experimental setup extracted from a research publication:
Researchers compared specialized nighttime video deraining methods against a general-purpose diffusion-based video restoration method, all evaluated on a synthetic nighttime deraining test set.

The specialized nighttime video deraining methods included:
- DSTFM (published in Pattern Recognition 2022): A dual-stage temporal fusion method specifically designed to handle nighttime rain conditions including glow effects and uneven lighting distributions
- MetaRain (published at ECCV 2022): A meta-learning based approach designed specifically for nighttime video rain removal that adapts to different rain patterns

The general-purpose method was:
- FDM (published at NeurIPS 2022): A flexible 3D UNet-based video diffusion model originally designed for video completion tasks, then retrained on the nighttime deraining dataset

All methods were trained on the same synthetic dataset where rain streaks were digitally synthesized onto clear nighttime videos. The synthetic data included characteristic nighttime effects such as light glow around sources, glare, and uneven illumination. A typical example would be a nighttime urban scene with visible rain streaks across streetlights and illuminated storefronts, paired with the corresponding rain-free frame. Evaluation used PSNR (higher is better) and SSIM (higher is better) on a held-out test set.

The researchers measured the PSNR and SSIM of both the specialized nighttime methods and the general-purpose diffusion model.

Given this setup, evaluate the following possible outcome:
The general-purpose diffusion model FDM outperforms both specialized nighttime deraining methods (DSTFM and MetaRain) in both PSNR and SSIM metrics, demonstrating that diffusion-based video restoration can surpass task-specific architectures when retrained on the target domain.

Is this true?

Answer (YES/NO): YES